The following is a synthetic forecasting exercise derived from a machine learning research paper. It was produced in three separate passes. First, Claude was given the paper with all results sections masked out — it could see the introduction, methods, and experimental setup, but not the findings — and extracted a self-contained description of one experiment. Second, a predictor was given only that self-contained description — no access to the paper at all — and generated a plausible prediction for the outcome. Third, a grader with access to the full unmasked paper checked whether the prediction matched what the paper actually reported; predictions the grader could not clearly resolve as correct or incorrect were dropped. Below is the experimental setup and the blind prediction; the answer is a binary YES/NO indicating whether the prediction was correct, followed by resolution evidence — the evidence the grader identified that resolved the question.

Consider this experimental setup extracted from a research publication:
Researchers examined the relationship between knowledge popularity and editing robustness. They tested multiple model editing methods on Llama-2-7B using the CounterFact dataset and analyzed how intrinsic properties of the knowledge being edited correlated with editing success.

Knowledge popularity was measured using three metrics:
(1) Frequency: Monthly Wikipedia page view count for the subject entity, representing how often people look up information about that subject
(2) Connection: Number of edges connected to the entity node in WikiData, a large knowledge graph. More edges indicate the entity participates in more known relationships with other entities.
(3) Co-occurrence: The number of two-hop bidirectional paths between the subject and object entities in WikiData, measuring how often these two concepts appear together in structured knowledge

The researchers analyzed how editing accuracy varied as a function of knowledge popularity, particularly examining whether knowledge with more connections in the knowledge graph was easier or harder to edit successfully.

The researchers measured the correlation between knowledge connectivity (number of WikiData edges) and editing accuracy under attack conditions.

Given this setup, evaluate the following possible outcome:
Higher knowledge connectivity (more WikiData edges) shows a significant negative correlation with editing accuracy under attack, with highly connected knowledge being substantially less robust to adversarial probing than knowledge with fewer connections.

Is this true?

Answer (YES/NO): YES